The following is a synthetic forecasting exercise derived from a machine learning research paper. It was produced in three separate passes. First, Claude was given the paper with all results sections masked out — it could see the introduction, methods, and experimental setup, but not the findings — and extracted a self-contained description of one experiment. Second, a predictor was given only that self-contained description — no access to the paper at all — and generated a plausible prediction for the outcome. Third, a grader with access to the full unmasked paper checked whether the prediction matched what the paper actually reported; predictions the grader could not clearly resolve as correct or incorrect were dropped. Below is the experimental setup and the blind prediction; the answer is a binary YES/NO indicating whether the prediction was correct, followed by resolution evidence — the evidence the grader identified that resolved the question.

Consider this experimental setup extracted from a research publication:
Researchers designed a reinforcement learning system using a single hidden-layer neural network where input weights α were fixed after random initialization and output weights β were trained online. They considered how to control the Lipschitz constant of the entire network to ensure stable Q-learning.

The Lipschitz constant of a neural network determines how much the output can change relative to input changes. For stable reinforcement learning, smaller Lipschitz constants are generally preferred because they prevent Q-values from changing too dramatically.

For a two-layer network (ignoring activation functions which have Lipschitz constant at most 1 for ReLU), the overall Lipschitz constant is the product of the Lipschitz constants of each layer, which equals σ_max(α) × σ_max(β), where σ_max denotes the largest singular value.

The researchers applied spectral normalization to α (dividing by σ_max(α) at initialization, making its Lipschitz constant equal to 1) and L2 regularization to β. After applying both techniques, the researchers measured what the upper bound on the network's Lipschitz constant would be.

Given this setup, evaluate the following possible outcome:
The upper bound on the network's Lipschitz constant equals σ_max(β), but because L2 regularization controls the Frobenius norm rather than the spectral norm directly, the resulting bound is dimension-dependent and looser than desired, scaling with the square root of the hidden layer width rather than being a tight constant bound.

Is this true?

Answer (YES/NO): NO